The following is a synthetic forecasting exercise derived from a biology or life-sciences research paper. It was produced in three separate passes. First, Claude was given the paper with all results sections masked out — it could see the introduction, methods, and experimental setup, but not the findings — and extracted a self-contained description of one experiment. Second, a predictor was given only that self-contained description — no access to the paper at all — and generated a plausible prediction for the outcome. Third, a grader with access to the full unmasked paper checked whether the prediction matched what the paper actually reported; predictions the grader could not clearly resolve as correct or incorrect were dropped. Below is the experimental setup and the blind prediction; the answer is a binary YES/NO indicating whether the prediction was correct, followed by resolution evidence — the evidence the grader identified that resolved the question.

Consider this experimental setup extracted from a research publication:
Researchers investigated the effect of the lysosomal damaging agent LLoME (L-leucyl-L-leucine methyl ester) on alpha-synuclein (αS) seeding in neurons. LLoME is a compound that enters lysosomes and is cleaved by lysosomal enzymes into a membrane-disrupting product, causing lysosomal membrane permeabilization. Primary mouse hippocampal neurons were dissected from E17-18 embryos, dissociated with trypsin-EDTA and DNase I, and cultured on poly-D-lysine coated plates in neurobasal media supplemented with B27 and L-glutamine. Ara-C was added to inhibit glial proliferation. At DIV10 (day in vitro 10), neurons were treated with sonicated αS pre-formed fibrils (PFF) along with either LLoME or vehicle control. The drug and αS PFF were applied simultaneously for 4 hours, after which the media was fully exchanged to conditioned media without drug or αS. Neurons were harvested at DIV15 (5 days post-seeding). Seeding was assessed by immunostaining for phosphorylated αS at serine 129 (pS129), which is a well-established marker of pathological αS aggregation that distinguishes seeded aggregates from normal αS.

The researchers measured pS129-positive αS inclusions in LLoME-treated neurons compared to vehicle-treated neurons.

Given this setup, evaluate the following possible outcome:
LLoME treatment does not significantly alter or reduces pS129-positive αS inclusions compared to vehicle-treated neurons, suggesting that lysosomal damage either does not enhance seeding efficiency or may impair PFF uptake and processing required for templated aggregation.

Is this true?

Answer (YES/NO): NO